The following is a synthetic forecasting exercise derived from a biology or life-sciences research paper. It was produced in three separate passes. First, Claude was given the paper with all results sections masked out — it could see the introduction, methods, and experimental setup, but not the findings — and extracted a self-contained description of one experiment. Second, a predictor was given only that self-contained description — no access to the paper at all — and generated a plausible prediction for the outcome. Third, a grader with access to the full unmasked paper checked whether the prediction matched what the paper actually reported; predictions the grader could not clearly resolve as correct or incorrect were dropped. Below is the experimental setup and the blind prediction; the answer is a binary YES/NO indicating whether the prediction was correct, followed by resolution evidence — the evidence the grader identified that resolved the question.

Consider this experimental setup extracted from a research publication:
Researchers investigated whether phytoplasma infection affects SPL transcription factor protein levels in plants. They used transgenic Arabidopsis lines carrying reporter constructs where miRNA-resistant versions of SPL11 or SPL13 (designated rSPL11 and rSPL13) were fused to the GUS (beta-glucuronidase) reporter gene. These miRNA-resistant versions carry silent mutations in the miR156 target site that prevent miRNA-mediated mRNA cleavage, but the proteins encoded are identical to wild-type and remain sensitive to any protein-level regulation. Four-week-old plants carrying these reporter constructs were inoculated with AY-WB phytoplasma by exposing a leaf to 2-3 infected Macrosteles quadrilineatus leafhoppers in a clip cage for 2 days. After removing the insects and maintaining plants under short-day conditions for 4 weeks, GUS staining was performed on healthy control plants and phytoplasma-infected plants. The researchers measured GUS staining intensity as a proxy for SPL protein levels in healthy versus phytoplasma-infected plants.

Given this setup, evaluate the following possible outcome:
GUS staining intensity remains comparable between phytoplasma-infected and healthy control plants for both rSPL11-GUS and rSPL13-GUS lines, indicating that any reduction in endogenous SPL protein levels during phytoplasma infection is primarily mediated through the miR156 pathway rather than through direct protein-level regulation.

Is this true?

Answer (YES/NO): NO